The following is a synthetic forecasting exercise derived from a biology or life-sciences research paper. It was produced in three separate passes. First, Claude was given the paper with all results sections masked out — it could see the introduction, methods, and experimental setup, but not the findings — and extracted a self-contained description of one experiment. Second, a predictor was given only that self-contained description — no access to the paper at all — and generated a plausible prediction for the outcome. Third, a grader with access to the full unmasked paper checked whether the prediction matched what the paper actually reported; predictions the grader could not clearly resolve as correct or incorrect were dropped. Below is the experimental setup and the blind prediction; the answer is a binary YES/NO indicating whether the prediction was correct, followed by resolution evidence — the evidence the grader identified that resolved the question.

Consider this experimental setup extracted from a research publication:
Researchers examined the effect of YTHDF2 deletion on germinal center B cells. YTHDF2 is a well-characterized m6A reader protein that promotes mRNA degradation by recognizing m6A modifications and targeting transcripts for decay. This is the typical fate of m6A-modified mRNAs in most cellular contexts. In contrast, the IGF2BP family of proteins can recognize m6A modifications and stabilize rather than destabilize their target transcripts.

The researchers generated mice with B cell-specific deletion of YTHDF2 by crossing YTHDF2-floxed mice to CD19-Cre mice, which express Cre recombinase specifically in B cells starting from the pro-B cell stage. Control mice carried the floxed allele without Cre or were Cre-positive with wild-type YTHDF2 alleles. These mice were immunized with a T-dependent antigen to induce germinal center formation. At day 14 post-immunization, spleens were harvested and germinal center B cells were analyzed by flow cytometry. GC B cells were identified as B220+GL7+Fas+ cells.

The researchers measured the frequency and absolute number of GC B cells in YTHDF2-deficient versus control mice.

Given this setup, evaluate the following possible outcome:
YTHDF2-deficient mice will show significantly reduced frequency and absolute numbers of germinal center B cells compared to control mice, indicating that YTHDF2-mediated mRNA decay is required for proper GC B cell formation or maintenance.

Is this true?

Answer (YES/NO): YES